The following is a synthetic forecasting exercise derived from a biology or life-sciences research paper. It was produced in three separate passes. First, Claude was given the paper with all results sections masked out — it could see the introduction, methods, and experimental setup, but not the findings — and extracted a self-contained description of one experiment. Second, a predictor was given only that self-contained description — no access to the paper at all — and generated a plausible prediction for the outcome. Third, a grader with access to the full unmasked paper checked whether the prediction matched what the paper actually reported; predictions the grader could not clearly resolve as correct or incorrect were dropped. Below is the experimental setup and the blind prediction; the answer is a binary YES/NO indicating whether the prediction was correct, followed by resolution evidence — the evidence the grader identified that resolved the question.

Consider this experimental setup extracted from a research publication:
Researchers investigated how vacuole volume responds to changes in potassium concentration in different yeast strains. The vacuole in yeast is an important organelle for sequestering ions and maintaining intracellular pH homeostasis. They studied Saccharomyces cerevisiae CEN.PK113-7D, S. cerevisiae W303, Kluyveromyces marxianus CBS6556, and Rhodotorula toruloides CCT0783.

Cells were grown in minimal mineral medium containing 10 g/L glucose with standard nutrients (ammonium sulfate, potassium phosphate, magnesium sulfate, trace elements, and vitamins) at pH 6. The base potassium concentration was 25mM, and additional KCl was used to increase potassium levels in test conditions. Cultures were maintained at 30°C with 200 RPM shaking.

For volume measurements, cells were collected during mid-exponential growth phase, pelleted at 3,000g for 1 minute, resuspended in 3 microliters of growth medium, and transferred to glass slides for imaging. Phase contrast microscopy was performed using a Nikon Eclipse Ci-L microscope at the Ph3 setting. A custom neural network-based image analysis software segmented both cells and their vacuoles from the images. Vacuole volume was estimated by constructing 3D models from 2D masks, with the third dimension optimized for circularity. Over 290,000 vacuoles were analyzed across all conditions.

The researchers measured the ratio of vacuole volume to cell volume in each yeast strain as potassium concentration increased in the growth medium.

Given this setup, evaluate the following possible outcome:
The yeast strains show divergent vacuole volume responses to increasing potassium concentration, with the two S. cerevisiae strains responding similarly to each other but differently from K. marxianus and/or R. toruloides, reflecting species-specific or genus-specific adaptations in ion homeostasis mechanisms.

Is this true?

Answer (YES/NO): NO